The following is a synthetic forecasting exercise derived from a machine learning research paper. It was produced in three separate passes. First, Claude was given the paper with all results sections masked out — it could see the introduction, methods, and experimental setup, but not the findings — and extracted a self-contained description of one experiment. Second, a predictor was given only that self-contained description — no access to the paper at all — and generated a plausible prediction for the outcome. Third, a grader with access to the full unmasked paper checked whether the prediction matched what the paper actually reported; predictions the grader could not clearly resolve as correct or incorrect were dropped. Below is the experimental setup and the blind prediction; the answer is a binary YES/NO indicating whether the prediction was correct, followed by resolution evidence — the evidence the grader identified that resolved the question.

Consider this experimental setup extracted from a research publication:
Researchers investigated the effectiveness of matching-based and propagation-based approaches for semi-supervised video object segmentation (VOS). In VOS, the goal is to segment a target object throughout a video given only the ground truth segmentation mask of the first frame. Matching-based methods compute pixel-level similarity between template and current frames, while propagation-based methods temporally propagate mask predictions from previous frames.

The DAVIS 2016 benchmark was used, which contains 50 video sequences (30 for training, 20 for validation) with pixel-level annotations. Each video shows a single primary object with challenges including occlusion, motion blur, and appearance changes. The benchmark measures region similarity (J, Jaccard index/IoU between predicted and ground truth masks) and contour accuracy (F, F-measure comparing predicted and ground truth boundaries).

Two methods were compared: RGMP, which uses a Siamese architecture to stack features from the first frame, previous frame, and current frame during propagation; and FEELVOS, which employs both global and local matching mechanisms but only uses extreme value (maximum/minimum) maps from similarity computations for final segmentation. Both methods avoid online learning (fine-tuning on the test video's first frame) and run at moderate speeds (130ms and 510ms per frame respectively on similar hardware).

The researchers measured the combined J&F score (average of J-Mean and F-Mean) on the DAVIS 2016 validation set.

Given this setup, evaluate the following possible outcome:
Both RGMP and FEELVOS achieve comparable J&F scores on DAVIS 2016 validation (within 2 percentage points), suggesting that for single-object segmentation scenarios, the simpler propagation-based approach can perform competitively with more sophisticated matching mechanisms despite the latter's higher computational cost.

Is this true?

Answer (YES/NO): YES